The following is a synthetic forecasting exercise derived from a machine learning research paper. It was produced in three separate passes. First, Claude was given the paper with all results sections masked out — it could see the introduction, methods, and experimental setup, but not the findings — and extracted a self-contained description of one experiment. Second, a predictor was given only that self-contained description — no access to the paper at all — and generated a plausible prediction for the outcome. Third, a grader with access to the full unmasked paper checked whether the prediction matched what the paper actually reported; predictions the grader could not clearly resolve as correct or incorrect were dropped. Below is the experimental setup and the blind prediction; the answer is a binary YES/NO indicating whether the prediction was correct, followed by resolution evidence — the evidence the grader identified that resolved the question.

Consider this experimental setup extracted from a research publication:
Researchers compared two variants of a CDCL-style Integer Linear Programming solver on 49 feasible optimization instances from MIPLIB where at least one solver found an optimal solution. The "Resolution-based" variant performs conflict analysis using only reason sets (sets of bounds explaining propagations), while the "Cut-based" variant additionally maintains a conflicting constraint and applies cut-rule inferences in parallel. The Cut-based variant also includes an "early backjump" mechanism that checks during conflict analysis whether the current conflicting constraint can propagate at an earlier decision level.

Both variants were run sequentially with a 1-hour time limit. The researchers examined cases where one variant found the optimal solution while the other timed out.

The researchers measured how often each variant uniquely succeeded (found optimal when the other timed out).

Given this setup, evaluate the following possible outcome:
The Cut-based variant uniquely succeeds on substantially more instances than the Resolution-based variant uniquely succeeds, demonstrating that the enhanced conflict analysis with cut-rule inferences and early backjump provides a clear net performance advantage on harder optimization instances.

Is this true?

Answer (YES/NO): YES